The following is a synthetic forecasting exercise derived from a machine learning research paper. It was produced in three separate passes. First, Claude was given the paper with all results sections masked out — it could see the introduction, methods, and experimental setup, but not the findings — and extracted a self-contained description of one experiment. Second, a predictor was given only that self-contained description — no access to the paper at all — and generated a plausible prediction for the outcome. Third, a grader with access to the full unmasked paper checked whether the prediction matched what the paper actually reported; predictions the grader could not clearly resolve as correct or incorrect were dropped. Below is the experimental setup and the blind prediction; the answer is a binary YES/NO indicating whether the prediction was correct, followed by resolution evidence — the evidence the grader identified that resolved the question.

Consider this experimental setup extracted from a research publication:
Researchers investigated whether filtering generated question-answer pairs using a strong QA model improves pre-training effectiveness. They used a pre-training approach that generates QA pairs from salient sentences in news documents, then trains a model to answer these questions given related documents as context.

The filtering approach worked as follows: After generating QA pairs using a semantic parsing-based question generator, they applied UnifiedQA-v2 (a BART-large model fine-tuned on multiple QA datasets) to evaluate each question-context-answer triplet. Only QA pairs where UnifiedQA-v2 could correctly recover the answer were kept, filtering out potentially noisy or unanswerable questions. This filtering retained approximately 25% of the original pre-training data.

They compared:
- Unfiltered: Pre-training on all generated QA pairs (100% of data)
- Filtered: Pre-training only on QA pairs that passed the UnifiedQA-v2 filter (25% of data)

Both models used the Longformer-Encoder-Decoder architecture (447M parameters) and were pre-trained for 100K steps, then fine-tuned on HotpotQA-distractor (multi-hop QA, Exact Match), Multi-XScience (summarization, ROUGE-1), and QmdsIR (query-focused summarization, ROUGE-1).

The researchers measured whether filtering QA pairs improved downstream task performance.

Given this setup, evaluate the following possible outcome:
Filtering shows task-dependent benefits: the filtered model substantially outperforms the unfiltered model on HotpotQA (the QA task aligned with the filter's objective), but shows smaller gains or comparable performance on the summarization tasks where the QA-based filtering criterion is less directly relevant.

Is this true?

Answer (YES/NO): NO